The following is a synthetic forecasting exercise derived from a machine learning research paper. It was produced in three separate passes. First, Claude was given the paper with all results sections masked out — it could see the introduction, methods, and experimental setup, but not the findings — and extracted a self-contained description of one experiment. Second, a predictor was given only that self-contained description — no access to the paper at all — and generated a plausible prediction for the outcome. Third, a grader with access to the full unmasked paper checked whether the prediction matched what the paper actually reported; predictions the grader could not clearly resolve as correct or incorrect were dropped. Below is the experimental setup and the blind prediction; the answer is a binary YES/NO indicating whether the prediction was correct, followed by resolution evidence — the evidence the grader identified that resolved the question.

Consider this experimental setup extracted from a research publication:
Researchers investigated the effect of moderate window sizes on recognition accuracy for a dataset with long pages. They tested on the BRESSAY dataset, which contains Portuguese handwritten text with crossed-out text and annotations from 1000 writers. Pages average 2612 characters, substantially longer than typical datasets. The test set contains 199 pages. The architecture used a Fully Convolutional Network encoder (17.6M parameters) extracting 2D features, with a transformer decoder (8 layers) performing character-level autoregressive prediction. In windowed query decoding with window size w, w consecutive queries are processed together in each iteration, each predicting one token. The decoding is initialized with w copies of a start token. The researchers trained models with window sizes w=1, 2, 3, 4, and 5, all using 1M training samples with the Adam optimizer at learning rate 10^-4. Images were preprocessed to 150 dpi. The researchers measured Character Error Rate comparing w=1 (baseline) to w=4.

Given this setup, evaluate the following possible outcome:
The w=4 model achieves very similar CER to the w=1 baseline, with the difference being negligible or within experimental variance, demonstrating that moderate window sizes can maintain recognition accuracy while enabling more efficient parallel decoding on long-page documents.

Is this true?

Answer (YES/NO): NO